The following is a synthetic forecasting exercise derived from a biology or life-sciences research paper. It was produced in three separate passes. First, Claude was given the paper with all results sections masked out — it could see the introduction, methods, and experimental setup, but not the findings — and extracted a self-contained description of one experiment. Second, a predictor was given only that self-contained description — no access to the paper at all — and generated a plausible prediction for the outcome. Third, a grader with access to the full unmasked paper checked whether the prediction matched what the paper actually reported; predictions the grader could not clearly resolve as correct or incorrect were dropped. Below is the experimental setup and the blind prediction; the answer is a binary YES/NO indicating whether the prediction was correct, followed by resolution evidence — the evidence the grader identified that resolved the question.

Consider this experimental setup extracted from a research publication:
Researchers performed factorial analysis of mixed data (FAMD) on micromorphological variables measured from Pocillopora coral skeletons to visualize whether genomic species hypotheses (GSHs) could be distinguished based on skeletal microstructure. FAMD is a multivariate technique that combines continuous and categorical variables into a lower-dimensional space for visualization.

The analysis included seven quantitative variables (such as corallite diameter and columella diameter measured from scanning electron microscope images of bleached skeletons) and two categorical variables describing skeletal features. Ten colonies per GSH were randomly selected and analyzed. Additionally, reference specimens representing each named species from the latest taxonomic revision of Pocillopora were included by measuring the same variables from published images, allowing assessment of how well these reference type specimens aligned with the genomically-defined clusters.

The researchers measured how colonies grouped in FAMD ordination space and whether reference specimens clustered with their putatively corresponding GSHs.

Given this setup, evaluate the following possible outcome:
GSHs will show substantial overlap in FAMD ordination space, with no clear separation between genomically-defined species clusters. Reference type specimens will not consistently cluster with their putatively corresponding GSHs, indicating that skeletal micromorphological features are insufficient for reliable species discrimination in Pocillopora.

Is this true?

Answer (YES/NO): NO